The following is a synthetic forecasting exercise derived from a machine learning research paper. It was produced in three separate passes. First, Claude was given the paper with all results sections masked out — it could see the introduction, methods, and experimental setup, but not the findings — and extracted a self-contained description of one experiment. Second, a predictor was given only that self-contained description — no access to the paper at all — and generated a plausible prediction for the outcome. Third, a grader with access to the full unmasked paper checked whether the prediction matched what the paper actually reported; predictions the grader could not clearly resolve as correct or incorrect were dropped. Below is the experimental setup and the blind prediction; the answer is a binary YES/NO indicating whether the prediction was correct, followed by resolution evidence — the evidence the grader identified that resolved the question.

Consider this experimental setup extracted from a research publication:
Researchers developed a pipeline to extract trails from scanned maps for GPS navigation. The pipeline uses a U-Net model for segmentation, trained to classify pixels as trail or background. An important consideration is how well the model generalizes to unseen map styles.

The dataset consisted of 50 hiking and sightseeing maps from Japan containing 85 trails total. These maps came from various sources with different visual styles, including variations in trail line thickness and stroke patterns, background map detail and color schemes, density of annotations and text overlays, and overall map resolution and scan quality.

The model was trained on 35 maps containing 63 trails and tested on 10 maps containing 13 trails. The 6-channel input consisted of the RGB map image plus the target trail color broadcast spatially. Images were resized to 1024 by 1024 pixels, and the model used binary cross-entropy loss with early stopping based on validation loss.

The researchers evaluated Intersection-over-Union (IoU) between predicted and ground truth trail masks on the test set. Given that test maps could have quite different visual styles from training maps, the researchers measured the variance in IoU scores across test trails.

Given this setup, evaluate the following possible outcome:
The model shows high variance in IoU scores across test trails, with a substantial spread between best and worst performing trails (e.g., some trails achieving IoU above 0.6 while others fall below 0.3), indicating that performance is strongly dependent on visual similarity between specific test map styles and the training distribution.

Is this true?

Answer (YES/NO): NO